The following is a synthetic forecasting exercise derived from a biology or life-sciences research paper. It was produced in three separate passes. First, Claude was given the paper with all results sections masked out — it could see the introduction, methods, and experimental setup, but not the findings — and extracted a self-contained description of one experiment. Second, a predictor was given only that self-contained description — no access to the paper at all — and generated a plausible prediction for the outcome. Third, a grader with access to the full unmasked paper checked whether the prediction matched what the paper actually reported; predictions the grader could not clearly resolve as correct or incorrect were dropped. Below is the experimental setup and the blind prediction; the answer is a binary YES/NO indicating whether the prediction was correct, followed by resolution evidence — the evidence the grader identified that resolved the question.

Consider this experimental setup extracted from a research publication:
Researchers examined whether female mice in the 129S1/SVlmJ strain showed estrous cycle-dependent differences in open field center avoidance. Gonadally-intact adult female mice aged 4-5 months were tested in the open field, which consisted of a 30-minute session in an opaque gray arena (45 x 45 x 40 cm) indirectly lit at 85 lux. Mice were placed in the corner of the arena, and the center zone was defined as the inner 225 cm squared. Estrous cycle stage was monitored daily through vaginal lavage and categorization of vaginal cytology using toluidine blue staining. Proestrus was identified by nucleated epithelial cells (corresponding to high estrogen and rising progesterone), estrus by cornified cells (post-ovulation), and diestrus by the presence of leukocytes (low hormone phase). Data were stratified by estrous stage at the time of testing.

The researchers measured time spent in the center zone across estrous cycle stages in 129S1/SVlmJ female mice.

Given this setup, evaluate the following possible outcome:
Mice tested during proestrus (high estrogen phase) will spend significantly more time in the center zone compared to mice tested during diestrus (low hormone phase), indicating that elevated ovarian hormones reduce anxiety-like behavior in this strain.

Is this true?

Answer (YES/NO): YES